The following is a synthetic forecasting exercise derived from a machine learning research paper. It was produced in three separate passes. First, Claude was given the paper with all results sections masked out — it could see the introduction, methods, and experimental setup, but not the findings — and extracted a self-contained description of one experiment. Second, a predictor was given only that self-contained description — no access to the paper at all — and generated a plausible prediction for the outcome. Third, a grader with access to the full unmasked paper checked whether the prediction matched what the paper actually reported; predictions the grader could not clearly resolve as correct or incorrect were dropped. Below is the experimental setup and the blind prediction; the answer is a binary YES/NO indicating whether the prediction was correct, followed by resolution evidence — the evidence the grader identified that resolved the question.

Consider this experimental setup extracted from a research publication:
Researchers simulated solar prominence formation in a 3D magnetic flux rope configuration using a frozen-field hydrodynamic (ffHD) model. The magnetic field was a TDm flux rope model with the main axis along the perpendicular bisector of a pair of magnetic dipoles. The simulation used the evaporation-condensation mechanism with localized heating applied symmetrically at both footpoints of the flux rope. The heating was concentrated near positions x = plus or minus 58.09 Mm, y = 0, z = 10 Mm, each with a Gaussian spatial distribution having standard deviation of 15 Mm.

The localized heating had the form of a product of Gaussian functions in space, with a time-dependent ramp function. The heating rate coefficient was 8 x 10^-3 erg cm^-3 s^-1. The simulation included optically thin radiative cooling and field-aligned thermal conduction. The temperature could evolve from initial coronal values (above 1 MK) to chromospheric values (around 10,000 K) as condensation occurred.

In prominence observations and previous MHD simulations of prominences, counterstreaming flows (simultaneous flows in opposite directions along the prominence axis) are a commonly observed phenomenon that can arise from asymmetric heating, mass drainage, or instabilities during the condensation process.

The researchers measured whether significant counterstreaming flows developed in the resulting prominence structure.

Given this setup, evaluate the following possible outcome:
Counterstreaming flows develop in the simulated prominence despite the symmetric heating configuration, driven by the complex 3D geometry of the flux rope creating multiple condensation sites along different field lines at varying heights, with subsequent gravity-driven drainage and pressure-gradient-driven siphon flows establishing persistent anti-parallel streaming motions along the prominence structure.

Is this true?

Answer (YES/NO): NO